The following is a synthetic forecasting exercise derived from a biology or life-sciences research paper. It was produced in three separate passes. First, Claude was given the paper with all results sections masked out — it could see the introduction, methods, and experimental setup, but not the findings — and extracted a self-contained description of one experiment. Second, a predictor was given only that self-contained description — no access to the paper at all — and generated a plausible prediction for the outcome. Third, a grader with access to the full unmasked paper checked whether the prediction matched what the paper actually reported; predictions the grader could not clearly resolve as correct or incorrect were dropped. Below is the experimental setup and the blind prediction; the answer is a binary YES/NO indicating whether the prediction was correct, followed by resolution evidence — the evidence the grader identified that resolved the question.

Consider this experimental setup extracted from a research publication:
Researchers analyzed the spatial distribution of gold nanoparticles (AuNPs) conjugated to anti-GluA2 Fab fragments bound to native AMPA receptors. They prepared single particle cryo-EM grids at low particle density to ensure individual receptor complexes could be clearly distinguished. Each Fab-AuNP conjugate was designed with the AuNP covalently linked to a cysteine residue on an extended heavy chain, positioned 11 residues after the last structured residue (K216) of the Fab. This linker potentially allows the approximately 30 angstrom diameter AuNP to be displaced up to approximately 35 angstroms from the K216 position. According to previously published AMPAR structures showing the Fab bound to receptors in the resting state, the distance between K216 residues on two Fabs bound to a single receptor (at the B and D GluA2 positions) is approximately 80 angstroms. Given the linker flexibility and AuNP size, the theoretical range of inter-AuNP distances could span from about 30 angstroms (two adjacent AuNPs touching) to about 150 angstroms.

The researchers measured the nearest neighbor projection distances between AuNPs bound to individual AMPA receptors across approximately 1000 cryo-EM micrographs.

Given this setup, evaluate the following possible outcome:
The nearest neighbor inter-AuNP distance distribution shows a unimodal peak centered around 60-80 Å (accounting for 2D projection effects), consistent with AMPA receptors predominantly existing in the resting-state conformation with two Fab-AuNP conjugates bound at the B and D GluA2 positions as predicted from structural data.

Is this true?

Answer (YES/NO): NO